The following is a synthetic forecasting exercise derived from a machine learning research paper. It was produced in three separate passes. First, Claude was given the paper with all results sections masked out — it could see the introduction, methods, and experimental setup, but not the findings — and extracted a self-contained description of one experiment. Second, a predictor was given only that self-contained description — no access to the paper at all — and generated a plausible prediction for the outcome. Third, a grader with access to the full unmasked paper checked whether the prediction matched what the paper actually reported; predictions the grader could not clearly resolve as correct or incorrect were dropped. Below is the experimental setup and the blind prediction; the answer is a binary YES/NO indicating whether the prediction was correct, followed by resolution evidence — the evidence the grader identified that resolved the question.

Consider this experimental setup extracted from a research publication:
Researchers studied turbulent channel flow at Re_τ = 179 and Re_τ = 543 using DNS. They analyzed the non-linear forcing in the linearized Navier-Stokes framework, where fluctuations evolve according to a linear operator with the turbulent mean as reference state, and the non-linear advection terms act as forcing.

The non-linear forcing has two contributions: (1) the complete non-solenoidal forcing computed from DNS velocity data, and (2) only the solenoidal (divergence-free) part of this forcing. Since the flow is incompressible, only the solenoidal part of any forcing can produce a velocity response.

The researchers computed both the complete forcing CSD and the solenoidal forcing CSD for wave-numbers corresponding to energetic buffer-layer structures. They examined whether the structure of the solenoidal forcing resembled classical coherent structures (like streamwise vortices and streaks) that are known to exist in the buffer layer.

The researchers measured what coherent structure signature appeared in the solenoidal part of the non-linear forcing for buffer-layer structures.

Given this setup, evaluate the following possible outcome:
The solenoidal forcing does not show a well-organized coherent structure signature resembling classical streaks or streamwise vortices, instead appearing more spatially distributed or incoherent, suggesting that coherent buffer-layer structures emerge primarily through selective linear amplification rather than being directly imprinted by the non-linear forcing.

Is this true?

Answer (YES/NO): NO